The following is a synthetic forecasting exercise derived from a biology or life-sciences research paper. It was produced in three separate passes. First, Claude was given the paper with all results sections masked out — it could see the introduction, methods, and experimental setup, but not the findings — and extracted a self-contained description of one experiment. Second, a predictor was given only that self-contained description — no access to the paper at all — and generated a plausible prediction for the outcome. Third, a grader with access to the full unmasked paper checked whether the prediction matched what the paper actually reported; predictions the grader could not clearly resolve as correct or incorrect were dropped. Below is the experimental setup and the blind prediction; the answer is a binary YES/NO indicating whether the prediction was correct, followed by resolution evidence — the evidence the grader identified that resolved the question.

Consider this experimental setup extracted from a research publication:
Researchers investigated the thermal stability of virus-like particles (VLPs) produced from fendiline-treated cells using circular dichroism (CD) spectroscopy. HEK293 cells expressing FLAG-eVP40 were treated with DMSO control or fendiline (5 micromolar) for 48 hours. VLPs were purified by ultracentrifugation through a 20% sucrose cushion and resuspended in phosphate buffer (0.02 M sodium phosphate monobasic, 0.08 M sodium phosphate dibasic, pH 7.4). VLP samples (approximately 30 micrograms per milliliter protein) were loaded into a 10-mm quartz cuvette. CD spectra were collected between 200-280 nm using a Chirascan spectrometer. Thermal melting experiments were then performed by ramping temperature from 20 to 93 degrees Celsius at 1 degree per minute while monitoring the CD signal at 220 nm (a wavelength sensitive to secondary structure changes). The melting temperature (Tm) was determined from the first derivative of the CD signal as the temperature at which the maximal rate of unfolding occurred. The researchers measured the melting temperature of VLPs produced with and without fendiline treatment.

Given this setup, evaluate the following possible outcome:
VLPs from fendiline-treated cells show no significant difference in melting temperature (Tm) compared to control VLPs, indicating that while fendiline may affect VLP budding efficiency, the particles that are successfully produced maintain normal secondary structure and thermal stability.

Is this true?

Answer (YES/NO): YES